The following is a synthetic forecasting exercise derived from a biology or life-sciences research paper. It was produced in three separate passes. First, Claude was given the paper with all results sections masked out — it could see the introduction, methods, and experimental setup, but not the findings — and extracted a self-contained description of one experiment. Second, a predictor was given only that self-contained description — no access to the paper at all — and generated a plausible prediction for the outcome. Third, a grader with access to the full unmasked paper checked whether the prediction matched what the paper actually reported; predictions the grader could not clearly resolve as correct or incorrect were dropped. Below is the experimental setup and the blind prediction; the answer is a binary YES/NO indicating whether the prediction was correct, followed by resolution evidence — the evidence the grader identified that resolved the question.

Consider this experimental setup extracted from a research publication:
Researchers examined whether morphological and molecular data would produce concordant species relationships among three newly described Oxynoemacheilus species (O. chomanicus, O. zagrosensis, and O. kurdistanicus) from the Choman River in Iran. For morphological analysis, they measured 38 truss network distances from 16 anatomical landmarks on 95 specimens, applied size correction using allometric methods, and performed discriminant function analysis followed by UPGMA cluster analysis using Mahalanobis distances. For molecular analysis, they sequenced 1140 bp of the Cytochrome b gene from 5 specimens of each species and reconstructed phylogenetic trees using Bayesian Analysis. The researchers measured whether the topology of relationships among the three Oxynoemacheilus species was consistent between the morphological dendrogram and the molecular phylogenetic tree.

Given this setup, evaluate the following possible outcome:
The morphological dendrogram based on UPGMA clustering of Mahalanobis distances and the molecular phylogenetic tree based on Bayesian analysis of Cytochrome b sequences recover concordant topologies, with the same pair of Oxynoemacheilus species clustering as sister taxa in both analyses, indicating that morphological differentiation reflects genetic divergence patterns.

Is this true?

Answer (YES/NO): YES